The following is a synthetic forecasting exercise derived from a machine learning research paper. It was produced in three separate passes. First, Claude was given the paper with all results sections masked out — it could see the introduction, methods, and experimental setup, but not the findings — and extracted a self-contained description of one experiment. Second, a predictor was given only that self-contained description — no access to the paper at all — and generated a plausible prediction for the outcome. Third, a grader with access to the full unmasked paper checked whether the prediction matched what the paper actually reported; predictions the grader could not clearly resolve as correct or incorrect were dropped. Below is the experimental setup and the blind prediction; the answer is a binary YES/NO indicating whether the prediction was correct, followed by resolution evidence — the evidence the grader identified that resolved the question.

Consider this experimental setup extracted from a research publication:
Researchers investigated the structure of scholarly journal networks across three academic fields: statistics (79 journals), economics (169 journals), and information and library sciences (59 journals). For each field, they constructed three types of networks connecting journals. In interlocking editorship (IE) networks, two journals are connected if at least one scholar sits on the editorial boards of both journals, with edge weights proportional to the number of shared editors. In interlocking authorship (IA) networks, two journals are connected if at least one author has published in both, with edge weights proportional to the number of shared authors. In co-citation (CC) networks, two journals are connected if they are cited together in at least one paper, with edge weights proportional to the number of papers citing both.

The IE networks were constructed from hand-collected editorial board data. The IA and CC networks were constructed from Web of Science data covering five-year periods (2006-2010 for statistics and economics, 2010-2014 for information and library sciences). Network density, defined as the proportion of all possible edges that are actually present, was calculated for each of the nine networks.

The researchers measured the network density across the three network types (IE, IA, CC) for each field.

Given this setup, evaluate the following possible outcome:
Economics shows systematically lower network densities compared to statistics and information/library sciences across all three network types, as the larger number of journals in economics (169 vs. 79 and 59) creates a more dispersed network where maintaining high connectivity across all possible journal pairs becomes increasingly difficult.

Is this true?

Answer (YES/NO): YES